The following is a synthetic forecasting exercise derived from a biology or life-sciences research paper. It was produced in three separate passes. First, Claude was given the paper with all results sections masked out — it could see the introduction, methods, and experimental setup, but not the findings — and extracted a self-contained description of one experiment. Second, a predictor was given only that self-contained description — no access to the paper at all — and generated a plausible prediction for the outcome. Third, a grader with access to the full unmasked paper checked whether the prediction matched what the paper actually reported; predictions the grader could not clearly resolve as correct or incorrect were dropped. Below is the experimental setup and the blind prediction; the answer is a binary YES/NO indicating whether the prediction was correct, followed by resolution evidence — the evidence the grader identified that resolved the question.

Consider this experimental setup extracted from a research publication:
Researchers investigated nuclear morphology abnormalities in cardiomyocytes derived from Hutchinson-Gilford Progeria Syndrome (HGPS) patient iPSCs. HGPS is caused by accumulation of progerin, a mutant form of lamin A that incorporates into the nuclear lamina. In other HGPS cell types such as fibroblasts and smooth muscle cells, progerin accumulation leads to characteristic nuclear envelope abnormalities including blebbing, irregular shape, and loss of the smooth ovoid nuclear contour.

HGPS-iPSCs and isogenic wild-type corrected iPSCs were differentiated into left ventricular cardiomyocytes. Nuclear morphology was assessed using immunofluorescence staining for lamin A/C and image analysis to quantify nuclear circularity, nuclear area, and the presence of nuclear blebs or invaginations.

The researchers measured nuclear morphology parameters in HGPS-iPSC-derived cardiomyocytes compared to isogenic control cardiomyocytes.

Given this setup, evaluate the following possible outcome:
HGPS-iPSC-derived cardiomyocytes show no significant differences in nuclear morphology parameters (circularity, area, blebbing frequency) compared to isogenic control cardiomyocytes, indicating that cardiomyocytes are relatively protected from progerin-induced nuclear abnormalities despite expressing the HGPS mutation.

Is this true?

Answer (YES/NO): NO